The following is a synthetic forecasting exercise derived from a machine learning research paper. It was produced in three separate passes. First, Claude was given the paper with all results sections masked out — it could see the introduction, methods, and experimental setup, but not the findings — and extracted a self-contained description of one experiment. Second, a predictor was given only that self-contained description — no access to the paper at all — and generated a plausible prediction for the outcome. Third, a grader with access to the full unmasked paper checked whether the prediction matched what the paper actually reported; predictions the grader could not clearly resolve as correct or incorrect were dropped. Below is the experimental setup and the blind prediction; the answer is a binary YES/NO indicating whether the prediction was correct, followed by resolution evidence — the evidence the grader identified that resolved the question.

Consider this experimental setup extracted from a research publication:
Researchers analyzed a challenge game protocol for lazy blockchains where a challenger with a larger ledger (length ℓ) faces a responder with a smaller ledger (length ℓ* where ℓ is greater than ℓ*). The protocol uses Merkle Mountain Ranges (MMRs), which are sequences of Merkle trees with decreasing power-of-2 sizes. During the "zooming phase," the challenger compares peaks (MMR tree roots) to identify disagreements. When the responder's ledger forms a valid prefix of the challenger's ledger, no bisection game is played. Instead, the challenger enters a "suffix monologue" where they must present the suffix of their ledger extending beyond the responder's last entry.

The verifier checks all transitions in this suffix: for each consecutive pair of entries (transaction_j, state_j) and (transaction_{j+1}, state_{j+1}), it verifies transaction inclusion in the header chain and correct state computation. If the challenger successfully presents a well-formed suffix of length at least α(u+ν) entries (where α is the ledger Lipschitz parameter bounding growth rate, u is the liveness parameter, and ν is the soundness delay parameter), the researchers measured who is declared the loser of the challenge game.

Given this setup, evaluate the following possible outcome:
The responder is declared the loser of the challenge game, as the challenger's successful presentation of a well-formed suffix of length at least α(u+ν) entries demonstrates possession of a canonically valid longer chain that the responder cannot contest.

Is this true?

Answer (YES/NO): NO